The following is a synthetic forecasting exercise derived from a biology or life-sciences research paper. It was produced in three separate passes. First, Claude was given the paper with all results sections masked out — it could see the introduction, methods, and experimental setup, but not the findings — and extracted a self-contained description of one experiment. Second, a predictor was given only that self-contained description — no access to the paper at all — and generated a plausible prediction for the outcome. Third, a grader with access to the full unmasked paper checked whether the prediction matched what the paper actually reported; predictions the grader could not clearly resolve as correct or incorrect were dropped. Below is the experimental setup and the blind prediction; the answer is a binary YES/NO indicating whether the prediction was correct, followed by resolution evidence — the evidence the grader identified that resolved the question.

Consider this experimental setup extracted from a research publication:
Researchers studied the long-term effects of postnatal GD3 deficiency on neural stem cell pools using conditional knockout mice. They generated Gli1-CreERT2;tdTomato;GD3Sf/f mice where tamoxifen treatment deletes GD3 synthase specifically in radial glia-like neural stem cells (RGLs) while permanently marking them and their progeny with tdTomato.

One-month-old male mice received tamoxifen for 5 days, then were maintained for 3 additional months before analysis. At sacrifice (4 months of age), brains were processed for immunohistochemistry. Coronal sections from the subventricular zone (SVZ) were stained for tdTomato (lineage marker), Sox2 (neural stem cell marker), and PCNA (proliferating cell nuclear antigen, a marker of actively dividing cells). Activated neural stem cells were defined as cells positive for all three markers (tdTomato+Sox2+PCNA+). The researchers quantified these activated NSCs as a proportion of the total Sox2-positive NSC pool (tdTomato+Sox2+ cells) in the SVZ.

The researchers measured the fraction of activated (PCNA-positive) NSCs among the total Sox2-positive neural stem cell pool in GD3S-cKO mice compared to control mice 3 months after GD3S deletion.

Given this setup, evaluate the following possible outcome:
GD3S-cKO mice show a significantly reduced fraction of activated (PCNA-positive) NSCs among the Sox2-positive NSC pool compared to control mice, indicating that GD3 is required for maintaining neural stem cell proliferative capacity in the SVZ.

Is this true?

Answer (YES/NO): YES